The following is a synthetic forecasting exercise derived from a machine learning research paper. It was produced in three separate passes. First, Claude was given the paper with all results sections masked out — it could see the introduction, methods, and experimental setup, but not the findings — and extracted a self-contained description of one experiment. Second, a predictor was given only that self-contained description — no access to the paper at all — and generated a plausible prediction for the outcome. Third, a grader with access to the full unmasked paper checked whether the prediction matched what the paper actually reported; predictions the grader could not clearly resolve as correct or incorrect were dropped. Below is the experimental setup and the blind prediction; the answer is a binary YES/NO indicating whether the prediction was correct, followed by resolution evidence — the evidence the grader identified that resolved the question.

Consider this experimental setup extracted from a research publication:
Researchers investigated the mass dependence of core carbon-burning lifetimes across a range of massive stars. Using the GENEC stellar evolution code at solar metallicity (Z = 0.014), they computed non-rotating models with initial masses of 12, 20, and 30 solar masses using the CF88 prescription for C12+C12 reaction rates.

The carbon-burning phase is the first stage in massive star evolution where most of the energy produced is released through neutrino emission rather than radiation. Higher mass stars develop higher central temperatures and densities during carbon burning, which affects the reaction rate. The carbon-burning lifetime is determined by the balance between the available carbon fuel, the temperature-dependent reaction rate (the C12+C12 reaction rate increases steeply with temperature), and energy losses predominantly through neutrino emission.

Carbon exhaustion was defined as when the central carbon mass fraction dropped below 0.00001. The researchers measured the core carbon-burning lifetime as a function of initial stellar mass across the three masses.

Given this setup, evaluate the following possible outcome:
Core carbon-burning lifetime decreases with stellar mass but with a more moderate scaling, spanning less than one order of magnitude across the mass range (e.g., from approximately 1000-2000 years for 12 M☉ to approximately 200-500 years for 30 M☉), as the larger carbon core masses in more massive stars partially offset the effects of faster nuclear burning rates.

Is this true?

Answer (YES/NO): NO